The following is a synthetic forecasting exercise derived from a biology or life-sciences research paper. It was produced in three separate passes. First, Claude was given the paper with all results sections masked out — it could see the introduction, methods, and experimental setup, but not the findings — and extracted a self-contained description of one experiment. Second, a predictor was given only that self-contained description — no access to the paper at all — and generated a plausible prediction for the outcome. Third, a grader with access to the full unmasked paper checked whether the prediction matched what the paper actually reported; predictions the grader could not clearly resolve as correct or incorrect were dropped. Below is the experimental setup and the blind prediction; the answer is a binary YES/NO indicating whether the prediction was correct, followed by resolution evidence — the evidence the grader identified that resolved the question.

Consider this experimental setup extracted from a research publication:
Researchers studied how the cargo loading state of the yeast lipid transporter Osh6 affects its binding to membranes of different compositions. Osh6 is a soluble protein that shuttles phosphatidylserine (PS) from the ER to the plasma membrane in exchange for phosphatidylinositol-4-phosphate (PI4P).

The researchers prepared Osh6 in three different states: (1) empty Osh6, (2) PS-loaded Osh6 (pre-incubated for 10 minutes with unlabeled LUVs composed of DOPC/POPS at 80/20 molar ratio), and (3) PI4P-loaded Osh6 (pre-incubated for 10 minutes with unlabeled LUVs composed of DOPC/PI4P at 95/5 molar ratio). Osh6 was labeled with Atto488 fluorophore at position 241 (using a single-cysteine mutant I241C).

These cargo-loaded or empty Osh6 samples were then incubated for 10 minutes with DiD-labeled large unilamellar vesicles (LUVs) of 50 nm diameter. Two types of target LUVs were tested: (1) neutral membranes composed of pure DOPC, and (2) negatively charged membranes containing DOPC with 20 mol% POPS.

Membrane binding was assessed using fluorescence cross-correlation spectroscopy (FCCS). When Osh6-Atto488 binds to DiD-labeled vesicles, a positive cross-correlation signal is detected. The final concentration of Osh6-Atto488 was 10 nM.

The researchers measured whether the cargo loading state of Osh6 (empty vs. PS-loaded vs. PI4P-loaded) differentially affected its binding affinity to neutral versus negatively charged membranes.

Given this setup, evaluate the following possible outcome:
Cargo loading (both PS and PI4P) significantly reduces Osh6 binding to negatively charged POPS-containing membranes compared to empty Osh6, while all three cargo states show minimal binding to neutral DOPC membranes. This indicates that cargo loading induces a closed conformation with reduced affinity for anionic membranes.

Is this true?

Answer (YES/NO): NO